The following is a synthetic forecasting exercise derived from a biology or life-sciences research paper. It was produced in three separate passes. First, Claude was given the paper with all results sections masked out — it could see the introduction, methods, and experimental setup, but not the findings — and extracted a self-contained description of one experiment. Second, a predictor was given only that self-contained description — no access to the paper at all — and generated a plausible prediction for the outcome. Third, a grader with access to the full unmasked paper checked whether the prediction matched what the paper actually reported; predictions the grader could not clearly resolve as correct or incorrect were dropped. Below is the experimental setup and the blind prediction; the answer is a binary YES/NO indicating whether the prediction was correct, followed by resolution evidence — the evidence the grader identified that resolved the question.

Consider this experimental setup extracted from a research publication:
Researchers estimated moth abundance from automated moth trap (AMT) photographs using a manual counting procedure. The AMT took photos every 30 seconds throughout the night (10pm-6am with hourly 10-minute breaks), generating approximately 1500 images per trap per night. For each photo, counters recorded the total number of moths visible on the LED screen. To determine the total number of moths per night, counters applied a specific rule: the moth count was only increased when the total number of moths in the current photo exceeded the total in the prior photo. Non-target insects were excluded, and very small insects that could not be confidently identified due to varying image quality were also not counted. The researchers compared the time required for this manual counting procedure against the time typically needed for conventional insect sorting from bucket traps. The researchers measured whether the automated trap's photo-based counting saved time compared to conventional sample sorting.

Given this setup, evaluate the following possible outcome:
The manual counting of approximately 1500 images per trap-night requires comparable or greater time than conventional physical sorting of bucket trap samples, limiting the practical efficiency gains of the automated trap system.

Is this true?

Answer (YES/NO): YES